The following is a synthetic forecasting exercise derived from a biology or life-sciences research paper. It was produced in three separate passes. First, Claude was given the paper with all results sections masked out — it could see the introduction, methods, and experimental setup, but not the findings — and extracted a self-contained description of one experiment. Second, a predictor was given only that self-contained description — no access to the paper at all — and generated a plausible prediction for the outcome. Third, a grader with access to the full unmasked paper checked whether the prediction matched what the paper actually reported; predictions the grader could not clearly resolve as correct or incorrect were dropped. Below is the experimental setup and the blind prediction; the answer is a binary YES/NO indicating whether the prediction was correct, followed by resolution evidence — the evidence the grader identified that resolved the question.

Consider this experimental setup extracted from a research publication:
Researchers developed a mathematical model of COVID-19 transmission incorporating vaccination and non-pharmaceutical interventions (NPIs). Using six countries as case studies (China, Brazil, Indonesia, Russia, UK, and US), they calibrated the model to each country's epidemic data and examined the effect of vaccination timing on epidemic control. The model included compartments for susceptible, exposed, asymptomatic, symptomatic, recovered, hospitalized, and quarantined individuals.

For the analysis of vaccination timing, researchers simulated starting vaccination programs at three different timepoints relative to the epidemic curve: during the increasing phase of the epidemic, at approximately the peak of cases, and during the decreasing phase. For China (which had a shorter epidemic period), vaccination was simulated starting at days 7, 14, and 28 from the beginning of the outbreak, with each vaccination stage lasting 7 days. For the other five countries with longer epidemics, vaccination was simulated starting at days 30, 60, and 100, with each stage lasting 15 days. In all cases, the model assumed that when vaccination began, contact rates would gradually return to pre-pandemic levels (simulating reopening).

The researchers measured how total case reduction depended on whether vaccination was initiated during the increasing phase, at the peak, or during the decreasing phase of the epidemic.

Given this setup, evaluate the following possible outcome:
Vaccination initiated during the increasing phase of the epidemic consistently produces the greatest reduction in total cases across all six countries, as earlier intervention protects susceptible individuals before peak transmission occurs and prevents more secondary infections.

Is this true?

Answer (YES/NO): YES